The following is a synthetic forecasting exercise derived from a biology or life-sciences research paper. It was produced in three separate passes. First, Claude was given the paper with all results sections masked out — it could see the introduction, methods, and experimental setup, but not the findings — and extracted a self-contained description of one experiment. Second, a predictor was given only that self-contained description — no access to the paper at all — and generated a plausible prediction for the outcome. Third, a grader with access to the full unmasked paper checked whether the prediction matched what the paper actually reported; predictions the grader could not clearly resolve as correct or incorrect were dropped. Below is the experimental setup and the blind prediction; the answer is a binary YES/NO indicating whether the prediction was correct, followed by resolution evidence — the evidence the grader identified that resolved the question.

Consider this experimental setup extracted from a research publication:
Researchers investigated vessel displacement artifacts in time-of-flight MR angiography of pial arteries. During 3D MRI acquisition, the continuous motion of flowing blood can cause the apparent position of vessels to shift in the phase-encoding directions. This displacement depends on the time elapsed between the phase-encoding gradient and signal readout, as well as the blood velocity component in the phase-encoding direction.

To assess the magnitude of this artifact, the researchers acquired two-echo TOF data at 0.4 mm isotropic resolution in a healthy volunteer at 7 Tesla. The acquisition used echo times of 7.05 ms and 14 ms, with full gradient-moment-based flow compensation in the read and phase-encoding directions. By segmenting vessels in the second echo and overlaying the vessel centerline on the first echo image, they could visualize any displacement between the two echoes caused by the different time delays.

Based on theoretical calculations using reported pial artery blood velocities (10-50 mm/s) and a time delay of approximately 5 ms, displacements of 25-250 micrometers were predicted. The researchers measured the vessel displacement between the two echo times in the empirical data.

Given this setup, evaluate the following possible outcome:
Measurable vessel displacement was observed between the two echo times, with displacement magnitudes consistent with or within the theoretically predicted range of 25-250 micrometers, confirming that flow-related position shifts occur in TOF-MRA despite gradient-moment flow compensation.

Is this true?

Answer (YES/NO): NO